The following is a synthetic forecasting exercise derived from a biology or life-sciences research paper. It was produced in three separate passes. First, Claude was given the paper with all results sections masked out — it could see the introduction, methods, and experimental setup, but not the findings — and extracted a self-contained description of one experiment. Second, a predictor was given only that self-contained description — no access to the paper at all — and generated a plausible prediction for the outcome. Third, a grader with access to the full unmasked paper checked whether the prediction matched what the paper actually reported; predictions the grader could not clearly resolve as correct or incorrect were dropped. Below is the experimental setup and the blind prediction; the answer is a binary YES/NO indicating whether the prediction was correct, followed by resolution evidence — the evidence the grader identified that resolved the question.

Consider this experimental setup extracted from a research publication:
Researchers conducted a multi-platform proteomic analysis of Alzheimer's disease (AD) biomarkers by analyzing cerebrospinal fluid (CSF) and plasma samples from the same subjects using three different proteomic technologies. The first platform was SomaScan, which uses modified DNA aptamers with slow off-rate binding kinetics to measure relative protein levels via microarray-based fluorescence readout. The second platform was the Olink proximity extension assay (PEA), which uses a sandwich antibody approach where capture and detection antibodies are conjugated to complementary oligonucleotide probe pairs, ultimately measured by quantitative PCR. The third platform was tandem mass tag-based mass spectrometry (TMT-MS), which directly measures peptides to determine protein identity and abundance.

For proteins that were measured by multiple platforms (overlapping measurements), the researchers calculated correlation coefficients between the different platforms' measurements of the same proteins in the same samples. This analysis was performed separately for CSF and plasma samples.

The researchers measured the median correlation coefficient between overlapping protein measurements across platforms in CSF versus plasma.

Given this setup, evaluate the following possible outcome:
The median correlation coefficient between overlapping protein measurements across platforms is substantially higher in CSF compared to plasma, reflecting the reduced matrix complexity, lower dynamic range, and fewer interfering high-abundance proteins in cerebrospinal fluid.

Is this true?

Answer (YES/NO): NO